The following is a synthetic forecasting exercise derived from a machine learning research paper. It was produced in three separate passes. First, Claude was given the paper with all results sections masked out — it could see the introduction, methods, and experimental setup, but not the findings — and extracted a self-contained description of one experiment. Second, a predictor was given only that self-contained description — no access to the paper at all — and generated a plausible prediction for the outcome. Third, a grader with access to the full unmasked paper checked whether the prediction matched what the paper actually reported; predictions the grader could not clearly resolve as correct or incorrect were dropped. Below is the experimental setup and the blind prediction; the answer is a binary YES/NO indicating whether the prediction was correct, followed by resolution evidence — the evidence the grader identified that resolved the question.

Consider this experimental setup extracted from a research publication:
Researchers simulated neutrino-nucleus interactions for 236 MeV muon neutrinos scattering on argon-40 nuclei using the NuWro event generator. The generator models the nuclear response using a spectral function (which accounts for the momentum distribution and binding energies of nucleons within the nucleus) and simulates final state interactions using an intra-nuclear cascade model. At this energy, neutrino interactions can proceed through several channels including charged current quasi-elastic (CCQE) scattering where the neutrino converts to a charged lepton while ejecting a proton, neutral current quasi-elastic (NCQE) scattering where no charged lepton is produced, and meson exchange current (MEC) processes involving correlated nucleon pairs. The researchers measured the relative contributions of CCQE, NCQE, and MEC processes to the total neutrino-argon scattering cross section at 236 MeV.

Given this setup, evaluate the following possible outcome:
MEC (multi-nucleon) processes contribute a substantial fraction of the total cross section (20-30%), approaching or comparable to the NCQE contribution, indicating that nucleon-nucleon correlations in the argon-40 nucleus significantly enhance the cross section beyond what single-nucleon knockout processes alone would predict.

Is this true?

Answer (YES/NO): NO